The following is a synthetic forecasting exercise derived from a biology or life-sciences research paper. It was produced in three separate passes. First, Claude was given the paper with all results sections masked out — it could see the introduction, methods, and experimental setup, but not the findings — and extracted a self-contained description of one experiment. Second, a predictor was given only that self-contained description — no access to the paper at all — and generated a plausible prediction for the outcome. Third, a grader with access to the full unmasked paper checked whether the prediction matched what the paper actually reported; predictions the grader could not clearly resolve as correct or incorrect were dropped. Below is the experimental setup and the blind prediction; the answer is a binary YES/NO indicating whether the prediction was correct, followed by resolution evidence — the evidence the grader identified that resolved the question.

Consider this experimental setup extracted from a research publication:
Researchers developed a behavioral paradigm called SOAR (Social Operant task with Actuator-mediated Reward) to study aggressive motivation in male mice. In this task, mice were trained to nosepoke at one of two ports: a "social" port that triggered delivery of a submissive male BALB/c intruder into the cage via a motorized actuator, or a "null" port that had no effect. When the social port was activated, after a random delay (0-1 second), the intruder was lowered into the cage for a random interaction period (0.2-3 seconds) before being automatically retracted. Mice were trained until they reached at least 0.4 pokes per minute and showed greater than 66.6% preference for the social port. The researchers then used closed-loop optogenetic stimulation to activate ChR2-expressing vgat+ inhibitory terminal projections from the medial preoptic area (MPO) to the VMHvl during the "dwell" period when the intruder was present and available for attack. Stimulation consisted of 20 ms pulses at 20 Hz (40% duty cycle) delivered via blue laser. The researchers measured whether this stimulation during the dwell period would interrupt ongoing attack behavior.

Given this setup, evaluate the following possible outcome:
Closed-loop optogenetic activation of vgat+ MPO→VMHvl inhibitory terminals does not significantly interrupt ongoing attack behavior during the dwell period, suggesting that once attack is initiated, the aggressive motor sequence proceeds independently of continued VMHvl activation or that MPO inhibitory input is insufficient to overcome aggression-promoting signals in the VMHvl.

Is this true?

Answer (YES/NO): YES